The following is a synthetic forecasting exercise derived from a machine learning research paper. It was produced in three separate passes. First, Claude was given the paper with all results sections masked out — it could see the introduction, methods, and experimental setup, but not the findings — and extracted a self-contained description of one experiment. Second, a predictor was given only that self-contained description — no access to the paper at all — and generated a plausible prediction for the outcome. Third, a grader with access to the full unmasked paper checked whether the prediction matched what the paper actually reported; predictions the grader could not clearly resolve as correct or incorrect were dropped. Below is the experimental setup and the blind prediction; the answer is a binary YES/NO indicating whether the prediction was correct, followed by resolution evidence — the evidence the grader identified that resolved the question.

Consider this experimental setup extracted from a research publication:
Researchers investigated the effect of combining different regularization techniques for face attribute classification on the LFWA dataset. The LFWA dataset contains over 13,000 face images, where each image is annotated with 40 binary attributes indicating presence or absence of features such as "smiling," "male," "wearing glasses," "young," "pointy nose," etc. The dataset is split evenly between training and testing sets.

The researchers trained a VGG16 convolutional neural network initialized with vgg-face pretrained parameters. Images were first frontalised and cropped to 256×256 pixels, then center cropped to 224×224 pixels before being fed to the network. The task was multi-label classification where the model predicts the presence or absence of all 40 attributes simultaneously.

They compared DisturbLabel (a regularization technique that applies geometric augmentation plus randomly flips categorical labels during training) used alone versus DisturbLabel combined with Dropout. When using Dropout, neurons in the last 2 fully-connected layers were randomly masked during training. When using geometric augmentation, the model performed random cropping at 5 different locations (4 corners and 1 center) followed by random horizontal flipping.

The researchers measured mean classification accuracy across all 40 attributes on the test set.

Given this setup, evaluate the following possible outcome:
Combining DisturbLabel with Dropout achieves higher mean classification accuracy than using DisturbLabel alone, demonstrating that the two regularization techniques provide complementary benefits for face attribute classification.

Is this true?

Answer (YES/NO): NO